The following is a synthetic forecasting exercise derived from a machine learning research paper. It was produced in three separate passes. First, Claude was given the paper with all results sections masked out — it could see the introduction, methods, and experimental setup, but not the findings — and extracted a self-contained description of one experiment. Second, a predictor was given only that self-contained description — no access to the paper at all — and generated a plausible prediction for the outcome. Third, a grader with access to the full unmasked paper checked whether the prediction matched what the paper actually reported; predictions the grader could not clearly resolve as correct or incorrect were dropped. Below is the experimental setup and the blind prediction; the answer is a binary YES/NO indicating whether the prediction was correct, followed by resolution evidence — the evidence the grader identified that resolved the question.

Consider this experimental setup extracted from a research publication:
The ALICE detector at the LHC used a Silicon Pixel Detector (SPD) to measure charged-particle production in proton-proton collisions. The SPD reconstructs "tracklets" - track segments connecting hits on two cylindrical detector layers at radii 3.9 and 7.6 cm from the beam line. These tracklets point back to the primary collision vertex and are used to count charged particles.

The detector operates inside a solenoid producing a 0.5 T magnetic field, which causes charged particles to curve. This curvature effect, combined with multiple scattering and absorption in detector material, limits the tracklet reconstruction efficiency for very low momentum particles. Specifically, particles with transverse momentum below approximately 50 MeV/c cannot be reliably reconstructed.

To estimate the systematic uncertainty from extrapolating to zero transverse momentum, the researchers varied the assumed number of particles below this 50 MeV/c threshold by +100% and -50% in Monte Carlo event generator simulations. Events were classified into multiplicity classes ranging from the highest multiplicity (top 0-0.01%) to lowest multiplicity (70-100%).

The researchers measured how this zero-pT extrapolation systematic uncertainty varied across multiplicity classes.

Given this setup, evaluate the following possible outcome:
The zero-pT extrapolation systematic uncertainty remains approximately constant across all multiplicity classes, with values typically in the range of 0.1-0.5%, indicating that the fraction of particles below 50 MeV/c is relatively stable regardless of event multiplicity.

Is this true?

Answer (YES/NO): NO